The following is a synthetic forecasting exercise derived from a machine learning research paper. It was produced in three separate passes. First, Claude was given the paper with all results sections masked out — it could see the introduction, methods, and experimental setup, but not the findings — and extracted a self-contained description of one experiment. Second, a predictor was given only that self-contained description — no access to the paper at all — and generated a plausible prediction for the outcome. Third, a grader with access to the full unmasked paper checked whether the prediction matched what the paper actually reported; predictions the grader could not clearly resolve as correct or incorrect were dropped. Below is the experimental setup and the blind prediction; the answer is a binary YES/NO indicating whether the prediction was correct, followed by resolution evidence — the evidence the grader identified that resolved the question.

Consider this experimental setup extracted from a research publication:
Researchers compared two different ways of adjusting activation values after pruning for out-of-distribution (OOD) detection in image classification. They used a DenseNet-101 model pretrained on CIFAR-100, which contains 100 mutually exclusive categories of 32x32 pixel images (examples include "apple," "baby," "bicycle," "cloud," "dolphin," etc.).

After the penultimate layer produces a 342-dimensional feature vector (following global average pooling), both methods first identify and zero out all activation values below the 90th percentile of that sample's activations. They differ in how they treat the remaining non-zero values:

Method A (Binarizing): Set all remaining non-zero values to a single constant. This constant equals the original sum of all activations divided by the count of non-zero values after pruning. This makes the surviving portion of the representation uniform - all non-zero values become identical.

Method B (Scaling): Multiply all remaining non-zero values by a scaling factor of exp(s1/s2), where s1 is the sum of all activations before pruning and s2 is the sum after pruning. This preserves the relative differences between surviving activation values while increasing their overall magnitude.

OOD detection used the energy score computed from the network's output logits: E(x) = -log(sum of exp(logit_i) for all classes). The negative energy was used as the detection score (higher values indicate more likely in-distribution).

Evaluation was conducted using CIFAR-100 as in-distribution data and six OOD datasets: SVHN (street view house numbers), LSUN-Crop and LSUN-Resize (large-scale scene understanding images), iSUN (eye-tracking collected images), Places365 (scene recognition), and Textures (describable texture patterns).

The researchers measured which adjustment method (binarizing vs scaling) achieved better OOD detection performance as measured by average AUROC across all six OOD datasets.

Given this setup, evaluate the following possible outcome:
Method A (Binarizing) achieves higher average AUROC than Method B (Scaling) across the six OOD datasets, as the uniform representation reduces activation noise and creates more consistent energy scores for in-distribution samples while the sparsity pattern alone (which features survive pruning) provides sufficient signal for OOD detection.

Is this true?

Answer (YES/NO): NO